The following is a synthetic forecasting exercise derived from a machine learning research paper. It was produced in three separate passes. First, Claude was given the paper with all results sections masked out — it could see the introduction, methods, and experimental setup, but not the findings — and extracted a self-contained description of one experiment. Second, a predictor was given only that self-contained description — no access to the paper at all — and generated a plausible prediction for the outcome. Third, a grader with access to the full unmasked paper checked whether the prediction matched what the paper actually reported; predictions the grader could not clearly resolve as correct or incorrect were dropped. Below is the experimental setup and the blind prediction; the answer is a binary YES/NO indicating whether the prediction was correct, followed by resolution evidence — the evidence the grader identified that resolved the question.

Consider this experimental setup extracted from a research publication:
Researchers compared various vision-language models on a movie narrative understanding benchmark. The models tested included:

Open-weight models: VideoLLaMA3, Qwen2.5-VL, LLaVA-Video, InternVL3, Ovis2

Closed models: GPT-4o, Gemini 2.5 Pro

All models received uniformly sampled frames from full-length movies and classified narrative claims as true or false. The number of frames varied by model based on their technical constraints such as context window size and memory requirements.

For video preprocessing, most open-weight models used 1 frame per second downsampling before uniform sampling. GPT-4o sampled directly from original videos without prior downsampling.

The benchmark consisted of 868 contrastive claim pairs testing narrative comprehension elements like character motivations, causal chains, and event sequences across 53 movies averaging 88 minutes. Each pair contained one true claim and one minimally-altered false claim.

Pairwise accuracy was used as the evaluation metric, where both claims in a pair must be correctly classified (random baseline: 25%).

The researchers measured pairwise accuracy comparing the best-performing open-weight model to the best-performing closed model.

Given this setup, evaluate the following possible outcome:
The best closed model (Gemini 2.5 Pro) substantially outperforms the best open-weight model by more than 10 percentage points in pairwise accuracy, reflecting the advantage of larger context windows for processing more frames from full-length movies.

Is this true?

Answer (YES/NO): NO